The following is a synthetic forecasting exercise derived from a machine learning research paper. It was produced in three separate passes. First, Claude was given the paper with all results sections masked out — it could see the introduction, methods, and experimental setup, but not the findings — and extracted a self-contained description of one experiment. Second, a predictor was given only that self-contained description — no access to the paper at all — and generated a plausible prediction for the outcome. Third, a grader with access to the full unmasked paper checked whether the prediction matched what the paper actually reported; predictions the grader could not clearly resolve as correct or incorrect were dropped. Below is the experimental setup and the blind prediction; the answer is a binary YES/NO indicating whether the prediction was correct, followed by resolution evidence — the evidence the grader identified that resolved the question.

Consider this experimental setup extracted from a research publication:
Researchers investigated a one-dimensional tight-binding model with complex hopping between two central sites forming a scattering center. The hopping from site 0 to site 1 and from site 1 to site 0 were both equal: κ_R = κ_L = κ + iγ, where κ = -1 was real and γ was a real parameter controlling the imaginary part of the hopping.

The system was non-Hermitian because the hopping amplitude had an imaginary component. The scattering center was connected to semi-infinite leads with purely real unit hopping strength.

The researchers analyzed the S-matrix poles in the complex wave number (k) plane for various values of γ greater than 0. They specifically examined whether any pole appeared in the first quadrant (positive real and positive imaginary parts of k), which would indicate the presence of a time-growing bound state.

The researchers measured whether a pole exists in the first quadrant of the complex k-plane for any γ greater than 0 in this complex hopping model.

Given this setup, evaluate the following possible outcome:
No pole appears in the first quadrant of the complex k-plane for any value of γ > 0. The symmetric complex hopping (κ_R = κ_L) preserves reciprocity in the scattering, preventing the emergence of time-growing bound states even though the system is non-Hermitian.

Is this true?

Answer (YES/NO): NO